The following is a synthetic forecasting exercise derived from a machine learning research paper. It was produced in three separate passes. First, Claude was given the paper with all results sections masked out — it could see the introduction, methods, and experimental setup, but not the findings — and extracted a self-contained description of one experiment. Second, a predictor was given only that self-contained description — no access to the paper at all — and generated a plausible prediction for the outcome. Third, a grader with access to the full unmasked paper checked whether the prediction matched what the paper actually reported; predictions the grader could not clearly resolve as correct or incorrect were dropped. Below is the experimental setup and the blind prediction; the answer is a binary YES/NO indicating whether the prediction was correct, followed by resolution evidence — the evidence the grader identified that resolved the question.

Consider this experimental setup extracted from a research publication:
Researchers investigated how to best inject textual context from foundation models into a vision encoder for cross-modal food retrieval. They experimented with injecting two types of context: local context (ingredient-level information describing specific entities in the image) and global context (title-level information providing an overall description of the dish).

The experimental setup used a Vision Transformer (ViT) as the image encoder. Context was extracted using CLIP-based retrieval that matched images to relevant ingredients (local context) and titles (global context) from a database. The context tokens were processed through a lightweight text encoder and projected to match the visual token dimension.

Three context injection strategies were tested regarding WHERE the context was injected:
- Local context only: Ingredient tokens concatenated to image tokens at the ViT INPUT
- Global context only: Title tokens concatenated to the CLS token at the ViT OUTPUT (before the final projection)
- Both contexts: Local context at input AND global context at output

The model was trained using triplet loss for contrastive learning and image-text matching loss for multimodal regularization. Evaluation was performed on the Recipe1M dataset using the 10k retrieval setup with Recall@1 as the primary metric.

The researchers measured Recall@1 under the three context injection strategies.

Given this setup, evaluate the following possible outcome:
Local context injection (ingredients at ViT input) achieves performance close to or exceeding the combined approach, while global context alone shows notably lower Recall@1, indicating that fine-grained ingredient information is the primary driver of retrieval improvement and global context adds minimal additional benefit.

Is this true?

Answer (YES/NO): NO